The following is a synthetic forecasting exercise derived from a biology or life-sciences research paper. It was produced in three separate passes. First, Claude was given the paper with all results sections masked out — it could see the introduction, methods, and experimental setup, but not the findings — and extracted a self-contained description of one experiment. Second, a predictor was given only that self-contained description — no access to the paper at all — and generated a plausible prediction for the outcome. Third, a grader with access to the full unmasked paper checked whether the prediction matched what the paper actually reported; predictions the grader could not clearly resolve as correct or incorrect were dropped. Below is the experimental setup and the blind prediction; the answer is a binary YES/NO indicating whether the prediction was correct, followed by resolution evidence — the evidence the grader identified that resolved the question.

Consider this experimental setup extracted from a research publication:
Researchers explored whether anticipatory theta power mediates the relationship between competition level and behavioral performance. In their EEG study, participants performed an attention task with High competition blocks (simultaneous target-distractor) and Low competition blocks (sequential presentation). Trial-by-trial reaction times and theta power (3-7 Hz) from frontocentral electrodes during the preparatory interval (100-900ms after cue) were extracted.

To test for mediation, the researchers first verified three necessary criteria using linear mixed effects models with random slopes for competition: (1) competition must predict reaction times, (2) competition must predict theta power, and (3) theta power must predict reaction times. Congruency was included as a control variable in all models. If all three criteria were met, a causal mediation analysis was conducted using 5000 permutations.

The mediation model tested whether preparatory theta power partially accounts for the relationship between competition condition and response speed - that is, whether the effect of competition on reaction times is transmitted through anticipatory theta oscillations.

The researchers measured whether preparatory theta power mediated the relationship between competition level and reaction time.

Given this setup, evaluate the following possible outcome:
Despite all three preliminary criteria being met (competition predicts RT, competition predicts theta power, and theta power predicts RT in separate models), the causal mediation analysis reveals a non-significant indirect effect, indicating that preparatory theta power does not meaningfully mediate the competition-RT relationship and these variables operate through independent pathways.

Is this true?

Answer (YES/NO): NO